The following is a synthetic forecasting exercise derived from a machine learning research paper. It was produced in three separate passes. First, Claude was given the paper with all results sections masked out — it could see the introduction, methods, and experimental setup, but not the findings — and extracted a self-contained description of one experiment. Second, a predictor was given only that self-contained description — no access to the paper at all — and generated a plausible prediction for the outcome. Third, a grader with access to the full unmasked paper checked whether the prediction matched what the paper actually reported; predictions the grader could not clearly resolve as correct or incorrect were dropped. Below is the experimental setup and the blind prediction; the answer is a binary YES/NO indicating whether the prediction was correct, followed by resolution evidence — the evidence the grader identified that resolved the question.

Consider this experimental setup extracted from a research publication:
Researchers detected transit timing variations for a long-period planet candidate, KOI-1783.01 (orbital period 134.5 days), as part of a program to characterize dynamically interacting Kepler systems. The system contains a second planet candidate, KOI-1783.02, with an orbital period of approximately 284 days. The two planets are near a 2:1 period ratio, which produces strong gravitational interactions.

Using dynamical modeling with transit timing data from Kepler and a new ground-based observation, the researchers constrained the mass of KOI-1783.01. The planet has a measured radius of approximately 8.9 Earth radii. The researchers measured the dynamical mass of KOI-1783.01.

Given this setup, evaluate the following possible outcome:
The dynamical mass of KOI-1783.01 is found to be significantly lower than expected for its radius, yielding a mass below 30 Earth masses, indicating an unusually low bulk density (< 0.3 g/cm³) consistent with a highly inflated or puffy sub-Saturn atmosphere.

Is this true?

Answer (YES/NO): NO